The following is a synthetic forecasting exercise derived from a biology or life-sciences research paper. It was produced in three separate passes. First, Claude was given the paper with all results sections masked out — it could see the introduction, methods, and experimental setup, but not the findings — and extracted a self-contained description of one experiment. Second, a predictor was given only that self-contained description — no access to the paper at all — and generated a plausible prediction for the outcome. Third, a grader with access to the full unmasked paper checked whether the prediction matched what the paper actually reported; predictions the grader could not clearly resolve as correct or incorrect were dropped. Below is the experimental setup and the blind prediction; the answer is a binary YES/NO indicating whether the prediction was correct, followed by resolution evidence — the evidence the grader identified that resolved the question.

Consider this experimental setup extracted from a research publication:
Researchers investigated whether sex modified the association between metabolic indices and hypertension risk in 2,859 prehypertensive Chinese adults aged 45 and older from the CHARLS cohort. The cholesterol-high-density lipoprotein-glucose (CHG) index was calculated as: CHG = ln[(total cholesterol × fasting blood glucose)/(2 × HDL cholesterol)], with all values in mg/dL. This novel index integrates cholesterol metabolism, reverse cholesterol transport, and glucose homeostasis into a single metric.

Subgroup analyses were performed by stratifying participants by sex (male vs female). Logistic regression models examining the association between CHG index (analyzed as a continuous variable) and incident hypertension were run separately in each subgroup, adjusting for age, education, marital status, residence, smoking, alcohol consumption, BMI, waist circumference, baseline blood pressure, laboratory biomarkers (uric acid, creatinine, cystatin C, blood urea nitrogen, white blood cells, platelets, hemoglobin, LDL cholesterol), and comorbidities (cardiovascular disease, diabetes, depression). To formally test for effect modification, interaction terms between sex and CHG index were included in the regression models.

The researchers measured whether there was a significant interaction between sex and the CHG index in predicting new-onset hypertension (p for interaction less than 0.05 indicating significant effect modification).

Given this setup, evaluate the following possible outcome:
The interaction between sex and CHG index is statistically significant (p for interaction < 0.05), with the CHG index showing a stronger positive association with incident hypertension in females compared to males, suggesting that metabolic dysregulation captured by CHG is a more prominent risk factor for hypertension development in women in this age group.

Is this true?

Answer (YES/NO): NO